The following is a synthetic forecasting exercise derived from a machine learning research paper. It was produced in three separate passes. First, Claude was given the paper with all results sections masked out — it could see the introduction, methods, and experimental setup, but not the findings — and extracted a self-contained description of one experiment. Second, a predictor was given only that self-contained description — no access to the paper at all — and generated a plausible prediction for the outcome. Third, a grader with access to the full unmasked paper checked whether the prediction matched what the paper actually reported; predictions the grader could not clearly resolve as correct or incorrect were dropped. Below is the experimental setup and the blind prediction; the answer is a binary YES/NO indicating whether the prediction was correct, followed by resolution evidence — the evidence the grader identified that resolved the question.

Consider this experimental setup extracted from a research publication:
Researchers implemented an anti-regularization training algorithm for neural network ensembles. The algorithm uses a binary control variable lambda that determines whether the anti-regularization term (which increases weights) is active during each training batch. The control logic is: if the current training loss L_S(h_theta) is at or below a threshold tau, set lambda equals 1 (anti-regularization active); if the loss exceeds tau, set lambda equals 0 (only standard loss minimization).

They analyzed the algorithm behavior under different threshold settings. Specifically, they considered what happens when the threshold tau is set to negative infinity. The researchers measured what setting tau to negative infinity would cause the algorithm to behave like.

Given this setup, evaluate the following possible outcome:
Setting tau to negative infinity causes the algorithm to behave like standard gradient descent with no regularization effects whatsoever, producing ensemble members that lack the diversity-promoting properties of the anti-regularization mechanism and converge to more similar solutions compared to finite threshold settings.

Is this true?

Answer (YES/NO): NO